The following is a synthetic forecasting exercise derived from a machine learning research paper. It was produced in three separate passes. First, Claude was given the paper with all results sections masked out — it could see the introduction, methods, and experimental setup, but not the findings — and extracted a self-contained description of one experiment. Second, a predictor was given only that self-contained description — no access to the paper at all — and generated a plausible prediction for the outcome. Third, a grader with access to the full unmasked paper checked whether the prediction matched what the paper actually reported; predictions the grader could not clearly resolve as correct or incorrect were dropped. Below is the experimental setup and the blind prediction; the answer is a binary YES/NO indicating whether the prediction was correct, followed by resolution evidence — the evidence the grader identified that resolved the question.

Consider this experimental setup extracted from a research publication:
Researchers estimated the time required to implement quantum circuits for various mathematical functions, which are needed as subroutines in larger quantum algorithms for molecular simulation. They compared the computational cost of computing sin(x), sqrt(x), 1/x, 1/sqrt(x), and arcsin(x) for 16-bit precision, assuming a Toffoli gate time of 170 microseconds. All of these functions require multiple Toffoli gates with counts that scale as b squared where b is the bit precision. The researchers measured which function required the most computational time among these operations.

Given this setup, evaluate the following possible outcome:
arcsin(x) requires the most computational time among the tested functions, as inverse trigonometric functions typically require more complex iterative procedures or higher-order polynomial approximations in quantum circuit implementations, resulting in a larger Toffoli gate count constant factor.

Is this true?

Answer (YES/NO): YES